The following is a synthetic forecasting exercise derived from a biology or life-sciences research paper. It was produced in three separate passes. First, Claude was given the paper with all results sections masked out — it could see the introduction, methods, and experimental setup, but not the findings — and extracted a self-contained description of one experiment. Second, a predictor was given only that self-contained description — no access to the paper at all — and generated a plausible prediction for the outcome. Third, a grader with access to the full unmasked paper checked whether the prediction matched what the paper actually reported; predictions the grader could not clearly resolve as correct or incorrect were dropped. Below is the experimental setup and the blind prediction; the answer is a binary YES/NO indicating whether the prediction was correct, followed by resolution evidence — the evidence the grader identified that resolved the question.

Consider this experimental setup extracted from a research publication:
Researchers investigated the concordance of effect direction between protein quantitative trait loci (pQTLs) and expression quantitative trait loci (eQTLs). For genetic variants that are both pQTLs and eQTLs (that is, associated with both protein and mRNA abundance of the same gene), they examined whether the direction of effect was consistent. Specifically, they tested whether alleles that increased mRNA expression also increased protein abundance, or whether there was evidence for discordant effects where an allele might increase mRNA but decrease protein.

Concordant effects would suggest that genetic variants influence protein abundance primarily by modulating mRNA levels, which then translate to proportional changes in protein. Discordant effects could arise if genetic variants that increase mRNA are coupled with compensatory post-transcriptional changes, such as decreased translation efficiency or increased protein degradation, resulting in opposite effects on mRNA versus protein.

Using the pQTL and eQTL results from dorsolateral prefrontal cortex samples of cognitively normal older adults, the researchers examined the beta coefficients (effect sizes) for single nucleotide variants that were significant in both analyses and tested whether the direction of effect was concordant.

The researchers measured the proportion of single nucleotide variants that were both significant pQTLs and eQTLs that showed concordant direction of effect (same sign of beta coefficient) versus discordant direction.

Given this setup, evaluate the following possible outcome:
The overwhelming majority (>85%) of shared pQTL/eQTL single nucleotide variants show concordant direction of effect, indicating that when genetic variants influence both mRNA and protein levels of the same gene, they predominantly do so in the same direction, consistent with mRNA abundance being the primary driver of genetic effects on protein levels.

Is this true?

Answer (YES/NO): YES